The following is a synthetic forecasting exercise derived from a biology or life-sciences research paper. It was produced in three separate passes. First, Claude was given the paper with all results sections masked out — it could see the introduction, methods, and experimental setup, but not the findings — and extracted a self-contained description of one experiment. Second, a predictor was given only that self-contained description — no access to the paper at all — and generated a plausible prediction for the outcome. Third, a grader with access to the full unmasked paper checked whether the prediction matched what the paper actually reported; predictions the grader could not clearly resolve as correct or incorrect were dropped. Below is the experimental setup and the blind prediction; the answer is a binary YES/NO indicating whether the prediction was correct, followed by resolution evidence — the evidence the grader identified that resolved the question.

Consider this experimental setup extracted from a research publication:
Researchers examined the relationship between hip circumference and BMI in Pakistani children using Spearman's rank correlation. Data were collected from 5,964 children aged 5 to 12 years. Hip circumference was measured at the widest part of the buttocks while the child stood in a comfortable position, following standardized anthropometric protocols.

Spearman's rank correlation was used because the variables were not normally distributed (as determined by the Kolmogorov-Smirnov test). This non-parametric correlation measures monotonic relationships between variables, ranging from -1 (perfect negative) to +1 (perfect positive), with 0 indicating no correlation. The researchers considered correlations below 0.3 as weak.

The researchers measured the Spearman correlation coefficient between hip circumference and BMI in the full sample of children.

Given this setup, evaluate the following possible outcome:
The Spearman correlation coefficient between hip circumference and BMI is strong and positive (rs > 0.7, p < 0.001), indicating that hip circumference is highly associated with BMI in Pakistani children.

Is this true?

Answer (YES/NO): NO